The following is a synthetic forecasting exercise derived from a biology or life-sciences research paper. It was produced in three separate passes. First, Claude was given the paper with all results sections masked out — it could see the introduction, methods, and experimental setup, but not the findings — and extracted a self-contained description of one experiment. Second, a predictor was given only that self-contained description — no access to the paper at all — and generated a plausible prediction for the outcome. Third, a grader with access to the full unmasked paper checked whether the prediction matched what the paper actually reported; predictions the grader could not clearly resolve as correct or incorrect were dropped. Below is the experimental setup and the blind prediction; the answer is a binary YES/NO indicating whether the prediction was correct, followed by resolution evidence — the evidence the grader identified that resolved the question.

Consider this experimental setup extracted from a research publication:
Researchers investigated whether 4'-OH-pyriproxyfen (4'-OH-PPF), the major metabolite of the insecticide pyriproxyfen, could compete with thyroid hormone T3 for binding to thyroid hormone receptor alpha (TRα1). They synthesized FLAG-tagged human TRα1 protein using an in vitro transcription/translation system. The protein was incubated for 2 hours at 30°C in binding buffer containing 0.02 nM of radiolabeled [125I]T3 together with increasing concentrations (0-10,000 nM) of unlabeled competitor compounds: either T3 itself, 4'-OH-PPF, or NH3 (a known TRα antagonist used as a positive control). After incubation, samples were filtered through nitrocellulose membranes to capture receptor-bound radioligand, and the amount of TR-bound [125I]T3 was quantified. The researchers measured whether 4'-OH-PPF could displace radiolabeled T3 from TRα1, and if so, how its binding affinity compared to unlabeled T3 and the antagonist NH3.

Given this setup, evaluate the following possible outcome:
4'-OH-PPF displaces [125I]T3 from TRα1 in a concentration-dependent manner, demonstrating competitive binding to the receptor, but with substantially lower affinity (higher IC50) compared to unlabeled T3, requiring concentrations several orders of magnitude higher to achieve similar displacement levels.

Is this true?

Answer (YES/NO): YES